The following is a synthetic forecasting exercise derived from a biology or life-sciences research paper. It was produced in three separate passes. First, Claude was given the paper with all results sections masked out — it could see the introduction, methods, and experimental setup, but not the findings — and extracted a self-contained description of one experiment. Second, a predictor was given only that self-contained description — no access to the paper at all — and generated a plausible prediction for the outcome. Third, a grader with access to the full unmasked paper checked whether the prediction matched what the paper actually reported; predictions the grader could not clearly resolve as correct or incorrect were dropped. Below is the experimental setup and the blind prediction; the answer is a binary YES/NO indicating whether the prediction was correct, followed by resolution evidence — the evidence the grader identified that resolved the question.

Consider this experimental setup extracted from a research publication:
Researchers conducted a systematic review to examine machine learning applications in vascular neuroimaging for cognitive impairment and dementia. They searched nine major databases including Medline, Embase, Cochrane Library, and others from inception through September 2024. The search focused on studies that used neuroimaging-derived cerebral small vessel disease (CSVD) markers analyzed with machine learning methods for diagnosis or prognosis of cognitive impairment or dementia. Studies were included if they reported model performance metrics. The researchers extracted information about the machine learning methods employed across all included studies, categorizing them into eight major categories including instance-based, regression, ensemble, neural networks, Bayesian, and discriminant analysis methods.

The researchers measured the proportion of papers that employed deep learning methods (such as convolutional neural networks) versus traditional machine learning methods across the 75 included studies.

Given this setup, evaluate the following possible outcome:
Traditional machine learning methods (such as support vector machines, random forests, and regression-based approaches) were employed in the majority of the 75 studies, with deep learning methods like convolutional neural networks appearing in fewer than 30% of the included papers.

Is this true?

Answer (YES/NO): YES